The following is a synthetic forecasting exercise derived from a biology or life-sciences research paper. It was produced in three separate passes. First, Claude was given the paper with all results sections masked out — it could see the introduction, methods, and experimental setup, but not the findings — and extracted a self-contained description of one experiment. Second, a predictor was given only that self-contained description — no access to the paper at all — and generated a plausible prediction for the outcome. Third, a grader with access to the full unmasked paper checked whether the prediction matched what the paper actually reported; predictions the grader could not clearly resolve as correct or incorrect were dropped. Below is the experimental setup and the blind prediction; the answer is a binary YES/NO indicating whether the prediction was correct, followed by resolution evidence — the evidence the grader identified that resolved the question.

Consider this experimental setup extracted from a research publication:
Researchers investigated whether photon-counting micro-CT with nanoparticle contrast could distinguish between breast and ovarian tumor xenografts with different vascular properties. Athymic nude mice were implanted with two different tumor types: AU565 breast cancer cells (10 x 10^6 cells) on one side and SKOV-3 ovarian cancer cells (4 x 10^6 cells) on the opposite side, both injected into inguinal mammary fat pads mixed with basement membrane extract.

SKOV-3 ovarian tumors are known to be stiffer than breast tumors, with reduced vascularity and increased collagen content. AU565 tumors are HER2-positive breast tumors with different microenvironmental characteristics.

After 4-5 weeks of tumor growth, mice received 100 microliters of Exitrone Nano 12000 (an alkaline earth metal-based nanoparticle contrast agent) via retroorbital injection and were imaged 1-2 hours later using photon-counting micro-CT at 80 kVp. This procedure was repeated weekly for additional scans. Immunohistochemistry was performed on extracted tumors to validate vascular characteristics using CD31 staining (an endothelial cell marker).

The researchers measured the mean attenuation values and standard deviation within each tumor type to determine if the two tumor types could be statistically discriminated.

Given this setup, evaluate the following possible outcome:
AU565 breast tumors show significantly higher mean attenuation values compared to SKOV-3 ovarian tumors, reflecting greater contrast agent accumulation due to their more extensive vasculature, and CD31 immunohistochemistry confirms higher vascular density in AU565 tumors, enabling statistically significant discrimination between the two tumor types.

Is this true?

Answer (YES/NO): NO